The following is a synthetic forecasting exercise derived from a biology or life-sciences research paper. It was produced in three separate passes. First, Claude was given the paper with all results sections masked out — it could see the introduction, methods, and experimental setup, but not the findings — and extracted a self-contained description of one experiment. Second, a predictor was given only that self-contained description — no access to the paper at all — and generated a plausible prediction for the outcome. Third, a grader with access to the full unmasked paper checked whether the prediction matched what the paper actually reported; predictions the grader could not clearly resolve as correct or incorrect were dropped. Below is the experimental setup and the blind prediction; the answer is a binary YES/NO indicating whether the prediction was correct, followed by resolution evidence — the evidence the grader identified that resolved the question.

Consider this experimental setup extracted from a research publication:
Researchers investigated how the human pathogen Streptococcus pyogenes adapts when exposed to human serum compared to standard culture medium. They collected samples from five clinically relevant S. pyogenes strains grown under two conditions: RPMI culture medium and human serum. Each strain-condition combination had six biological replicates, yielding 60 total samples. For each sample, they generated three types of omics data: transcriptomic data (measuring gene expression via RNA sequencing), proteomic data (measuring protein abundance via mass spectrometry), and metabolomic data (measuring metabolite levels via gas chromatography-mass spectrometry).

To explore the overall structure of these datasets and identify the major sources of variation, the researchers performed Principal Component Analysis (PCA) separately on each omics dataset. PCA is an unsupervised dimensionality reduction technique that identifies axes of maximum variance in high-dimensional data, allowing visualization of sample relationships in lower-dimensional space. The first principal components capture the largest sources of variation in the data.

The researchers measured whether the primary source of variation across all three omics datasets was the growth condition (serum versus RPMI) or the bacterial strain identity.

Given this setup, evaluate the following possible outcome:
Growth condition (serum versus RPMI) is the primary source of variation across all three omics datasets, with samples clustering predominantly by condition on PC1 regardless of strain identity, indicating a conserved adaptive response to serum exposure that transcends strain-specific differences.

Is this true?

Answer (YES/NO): YES